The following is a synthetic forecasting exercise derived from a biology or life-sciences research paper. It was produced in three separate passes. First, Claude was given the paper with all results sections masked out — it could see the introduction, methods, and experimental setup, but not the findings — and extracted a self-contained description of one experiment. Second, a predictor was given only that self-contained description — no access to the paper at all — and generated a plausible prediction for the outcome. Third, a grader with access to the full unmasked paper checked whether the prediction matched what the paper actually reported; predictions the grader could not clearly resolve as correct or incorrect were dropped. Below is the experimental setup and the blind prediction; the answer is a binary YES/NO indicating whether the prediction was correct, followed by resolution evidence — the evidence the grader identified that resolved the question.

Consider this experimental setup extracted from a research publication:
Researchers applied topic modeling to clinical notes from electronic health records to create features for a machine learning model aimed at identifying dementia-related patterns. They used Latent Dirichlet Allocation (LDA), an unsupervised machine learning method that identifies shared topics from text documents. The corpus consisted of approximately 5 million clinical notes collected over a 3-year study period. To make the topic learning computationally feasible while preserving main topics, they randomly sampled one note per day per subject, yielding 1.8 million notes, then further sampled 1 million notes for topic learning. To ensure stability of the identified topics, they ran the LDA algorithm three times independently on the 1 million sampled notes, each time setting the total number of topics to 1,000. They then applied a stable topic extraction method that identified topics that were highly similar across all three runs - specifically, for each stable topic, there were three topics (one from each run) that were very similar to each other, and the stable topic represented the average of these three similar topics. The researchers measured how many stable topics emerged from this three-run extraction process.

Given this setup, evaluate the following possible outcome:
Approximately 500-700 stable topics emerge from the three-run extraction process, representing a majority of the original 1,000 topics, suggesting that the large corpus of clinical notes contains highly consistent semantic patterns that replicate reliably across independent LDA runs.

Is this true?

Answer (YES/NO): NO